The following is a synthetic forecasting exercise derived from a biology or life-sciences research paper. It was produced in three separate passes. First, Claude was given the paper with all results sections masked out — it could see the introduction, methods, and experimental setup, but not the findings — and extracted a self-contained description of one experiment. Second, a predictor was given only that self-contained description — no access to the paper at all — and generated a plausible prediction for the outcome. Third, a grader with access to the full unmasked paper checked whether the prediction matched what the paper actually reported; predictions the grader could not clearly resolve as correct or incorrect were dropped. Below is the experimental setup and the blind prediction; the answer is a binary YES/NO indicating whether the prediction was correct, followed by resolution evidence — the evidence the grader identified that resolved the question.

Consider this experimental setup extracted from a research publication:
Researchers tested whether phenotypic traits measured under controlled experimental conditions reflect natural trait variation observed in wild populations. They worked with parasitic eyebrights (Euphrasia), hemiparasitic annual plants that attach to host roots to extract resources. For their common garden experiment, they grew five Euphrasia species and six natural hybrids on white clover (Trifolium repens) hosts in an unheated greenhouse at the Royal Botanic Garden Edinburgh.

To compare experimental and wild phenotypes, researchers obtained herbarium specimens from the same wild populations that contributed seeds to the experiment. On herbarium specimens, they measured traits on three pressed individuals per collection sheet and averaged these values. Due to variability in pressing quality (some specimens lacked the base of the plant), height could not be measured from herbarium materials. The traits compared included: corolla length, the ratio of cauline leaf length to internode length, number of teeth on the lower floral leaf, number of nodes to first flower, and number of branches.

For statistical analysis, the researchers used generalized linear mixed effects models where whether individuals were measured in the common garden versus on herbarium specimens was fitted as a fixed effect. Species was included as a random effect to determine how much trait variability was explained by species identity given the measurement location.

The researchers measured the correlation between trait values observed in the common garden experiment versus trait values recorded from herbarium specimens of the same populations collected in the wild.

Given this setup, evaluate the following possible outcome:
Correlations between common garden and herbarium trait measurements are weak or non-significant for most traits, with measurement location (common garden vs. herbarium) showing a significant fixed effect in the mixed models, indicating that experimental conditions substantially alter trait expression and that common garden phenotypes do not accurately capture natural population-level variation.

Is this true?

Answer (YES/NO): NO